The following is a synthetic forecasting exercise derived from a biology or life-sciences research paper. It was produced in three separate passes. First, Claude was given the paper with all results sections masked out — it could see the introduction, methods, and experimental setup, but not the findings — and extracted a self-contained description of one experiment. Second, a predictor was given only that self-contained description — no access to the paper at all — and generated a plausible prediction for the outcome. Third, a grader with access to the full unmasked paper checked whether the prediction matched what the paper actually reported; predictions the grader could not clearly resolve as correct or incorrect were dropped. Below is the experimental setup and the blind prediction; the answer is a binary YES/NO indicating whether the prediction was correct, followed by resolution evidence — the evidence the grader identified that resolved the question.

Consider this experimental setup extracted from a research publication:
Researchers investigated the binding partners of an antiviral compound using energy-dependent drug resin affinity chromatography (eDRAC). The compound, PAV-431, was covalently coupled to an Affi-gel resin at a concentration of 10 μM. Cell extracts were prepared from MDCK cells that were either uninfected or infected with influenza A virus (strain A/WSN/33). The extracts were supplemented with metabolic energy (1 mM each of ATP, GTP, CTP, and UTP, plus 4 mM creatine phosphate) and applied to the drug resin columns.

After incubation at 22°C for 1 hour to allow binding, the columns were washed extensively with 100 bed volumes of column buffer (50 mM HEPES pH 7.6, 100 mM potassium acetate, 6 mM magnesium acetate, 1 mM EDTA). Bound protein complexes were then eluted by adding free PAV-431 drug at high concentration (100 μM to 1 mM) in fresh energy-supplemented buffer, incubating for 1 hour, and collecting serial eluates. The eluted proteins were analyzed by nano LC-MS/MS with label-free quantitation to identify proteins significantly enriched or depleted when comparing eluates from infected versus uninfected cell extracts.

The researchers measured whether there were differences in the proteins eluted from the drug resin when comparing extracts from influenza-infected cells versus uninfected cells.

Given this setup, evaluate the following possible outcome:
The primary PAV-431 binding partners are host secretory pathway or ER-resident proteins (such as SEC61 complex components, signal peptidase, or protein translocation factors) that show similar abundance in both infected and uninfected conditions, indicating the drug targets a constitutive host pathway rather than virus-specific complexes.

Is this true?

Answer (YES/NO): NO